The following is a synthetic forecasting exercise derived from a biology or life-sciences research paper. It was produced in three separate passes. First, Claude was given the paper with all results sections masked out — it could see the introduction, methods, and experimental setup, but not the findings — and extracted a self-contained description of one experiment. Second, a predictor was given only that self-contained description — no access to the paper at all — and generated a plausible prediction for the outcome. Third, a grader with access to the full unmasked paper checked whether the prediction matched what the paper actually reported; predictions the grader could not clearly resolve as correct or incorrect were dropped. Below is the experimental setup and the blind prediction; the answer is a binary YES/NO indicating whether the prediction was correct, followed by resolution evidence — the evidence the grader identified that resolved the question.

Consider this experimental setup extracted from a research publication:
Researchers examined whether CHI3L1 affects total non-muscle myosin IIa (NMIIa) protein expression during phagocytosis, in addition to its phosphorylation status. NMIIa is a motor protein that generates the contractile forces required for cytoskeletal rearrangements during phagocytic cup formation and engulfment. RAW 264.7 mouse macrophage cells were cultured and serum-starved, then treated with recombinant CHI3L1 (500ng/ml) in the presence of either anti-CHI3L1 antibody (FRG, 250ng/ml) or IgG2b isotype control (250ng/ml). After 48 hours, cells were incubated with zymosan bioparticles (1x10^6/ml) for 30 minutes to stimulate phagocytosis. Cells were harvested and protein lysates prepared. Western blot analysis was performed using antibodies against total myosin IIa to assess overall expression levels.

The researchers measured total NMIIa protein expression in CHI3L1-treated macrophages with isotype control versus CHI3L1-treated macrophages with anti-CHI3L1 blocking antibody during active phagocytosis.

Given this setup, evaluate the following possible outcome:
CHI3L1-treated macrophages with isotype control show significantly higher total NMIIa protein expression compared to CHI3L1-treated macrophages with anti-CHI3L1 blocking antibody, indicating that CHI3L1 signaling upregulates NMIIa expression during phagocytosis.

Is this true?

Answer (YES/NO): NO